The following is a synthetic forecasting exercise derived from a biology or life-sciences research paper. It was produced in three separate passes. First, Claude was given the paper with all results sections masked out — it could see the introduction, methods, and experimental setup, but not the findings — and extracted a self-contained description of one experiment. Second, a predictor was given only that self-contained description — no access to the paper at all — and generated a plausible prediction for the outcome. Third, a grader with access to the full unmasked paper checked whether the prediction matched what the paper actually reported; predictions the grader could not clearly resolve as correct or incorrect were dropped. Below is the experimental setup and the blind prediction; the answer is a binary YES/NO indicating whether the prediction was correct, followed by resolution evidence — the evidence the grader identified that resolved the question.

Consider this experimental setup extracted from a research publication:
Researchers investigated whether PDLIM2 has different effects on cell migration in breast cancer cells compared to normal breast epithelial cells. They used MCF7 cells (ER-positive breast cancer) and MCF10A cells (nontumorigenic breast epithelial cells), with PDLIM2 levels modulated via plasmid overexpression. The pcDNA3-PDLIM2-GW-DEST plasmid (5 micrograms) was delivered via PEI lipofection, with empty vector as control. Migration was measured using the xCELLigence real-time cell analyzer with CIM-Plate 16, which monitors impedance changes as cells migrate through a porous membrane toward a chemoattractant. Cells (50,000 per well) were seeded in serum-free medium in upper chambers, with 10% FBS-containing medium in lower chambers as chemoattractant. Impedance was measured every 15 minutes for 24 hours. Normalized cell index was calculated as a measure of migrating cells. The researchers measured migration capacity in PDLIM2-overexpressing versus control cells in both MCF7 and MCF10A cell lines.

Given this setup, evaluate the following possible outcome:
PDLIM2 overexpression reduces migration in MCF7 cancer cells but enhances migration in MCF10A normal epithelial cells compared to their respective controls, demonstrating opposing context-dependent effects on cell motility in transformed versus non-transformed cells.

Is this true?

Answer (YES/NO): NO